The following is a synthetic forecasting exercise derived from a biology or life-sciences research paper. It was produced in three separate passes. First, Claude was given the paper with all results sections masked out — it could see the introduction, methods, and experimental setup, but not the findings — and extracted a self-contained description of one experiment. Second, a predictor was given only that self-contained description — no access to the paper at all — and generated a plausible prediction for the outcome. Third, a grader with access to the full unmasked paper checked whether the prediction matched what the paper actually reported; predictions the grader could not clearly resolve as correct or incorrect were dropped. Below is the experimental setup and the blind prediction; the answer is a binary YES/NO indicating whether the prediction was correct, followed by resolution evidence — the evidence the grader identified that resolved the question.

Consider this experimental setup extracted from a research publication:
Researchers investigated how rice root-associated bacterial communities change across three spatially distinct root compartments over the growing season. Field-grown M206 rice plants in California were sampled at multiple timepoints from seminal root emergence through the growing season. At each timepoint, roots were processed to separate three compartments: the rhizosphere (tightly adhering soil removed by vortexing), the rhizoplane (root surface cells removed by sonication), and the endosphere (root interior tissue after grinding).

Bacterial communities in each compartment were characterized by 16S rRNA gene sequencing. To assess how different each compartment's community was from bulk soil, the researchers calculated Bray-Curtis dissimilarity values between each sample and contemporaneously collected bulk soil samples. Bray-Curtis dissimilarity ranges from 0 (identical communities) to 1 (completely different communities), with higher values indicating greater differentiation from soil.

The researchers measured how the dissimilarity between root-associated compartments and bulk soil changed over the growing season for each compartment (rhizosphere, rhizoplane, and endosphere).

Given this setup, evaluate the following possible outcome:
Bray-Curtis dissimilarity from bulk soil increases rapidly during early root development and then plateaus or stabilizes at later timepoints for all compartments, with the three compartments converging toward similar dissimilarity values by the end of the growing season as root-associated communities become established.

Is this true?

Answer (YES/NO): NO